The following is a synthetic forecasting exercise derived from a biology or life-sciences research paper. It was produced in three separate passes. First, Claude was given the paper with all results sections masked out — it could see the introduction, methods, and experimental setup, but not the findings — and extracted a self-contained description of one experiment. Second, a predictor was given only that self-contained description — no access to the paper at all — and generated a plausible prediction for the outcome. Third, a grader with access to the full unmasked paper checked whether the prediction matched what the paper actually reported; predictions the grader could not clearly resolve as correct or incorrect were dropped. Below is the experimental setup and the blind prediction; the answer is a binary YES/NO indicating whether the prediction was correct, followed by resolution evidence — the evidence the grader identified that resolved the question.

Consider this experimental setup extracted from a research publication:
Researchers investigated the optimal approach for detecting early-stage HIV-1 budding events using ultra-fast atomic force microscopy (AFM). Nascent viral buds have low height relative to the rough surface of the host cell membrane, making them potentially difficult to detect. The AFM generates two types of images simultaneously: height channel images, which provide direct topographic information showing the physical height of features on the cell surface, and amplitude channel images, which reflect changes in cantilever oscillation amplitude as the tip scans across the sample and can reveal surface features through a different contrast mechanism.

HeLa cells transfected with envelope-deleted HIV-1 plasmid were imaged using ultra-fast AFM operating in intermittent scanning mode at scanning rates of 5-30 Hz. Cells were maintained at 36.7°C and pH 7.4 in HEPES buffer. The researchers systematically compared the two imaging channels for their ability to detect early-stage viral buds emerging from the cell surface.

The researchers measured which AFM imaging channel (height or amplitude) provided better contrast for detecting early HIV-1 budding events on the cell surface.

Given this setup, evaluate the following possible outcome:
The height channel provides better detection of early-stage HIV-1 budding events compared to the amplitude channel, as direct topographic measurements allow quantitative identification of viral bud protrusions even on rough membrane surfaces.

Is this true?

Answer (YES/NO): NO